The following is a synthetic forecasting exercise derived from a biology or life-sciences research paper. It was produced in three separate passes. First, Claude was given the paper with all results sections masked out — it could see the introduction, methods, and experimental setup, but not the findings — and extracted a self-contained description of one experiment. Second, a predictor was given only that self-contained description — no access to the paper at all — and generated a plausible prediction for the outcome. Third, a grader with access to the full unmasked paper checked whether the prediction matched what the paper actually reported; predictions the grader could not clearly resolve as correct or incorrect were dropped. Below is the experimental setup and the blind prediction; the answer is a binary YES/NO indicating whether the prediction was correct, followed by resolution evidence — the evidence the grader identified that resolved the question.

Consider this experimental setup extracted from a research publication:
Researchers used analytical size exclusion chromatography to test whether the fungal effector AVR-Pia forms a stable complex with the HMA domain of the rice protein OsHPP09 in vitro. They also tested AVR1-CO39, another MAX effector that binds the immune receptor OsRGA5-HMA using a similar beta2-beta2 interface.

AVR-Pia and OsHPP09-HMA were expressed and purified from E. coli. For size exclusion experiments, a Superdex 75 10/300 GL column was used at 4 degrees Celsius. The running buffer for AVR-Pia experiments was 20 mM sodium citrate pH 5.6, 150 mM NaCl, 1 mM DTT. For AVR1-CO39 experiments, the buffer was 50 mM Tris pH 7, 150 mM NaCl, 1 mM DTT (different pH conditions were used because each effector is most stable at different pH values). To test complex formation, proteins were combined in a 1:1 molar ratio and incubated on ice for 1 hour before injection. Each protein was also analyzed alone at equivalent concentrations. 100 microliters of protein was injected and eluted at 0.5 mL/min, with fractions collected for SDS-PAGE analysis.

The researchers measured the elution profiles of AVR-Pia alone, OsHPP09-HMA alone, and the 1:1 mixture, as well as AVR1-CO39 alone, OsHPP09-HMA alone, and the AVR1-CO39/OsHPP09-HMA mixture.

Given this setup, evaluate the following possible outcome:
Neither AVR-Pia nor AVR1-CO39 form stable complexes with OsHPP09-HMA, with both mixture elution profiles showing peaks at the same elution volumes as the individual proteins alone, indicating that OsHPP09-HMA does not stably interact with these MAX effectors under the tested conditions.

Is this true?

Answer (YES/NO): NO